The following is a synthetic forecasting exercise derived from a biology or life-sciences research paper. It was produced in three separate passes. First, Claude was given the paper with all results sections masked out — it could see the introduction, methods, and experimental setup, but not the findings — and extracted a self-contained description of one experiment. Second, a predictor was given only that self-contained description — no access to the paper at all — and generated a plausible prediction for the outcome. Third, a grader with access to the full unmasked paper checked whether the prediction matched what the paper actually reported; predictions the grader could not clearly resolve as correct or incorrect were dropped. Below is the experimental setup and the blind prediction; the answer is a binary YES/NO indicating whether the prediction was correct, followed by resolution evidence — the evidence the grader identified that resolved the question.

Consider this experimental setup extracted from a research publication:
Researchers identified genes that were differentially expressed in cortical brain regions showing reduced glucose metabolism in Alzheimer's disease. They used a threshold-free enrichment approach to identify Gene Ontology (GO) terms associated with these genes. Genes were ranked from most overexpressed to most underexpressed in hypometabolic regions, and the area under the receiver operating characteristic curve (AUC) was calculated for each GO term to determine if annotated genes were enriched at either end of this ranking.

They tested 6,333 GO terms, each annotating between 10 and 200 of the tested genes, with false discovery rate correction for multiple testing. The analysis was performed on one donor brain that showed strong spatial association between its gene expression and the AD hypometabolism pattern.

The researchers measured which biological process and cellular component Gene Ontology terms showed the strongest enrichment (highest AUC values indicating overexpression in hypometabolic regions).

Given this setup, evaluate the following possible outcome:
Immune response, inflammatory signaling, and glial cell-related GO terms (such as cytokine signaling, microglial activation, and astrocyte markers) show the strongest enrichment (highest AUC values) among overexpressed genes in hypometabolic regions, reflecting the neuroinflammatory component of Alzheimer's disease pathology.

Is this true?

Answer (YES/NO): NO